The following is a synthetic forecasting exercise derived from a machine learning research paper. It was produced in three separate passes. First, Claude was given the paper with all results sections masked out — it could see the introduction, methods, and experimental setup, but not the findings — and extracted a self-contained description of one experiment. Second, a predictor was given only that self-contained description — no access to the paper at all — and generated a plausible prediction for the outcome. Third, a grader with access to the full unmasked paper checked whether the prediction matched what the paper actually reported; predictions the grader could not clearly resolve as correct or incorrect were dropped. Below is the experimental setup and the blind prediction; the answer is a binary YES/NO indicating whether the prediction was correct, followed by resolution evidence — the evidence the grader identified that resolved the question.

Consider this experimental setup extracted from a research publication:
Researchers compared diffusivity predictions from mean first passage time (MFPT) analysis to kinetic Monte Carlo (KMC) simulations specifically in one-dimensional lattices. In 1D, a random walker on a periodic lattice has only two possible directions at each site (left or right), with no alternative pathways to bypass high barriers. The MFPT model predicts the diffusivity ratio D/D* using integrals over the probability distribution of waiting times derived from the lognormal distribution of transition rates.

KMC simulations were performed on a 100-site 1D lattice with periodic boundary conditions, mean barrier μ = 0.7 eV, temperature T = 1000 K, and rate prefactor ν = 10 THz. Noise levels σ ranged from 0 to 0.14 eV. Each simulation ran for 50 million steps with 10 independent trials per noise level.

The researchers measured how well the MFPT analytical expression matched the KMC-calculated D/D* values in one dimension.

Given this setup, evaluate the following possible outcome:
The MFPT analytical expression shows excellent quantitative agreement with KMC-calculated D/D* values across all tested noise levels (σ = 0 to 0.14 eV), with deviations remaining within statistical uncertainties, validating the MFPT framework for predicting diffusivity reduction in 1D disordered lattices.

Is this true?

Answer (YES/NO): NO